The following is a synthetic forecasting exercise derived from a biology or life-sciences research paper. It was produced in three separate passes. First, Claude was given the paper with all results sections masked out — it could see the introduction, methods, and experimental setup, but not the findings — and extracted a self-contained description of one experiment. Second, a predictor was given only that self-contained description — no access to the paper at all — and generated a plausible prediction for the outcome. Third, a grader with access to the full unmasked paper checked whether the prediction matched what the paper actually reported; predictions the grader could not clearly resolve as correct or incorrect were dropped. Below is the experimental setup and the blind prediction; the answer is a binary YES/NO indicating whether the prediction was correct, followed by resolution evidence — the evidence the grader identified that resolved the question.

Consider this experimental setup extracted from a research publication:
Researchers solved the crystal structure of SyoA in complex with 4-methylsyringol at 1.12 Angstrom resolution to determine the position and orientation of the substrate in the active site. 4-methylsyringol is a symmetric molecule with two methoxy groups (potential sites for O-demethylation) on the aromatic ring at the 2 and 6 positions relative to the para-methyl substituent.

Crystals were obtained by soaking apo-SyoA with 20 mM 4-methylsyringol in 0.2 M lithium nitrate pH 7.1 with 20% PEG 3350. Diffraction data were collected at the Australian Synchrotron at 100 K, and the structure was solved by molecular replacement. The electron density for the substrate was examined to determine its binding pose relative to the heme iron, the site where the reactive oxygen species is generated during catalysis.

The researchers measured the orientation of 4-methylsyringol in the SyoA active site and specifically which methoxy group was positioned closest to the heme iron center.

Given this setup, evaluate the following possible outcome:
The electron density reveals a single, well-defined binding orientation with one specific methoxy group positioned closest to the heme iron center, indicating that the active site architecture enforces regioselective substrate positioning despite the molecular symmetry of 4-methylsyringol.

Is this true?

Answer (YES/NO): YES